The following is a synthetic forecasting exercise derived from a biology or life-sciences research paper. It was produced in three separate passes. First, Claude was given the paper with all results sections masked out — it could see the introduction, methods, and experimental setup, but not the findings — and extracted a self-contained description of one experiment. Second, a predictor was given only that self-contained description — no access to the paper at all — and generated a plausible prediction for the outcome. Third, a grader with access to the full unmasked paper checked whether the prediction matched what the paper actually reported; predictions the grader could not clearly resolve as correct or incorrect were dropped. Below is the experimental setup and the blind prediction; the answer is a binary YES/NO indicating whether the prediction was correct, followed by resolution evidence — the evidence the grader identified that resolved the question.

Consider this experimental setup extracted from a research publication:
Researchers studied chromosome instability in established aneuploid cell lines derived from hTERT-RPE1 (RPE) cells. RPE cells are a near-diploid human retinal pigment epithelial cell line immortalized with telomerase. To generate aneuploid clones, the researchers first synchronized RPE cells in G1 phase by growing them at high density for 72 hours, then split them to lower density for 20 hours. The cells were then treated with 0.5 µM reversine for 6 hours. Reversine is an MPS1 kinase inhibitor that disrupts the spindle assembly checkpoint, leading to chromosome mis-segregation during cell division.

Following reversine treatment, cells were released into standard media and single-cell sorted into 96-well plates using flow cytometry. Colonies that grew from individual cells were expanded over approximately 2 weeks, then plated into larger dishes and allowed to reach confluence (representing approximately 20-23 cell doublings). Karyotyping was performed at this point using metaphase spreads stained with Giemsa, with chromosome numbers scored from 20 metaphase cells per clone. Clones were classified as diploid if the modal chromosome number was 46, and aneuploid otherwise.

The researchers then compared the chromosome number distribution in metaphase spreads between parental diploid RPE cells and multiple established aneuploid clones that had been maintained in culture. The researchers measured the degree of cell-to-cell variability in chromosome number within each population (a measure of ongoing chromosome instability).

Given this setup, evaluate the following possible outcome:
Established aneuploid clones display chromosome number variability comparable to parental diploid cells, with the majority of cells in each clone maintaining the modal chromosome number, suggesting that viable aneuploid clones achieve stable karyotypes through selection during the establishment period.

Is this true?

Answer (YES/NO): YES